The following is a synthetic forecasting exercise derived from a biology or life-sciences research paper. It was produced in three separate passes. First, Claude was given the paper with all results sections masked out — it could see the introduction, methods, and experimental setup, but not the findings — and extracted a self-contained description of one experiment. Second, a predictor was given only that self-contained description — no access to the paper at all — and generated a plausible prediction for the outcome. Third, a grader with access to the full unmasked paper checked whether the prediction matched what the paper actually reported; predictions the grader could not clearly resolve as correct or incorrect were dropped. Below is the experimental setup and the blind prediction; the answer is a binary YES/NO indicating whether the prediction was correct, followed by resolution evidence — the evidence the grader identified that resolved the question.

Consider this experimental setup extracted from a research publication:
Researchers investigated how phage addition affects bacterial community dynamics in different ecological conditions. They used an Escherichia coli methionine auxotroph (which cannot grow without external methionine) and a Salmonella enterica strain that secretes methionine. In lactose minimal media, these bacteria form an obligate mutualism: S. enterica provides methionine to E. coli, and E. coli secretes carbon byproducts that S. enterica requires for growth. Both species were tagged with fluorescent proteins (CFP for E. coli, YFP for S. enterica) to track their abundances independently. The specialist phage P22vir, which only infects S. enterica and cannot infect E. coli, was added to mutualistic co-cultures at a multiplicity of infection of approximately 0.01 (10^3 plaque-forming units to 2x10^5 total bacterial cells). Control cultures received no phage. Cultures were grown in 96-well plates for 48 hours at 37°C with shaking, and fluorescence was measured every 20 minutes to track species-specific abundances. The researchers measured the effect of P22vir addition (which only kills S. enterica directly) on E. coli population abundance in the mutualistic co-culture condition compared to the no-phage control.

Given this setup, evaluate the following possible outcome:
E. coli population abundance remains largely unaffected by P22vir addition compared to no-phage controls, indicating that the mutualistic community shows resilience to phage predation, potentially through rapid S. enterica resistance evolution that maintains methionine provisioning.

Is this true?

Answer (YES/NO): NO